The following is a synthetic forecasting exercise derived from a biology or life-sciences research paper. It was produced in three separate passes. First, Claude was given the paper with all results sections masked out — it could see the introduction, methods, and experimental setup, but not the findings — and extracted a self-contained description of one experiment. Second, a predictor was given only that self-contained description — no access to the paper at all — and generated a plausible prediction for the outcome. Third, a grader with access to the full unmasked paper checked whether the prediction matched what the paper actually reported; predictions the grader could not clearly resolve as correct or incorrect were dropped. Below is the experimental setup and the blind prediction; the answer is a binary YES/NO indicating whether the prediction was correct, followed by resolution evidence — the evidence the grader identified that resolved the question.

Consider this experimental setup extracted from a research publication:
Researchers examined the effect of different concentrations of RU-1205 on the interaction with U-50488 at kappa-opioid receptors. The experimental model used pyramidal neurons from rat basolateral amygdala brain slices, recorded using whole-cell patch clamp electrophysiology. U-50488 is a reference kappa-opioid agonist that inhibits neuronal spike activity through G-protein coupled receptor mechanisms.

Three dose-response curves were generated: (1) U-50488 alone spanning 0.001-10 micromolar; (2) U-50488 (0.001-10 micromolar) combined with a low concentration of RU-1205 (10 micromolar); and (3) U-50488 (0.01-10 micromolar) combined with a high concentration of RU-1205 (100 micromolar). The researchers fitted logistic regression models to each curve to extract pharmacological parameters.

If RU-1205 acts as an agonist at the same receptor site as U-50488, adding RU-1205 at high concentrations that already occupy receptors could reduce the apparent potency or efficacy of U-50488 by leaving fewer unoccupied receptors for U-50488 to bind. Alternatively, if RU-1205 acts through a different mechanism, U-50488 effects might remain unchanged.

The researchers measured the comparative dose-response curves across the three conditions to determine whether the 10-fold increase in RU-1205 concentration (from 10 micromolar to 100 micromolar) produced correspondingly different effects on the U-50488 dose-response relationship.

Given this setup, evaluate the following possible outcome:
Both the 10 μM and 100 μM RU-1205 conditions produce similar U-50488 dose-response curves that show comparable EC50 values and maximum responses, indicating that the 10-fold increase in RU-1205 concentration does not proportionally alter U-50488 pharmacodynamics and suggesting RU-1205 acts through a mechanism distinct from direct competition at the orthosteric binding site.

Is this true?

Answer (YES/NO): NO